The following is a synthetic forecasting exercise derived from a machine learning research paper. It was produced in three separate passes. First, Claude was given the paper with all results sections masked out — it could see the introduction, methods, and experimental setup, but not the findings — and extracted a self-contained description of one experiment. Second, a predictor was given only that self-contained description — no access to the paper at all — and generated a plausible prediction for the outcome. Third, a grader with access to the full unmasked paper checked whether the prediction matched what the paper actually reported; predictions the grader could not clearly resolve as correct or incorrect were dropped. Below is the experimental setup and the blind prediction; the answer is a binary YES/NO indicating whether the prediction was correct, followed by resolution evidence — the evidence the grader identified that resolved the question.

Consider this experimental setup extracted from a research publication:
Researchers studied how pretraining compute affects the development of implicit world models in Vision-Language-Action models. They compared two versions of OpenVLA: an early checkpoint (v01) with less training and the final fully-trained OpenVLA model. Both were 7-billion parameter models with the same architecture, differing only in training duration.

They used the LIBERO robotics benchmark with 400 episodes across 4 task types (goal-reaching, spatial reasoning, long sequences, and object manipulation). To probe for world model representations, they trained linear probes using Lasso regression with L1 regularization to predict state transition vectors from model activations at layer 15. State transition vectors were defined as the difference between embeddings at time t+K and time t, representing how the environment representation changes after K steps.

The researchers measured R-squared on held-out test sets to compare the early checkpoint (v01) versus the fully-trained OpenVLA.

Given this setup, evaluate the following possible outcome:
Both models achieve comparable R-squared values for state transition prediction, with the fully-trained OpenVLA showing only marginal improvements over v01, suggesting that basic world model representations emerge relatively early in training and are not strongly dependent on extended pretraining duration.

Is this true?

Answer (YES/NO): NO